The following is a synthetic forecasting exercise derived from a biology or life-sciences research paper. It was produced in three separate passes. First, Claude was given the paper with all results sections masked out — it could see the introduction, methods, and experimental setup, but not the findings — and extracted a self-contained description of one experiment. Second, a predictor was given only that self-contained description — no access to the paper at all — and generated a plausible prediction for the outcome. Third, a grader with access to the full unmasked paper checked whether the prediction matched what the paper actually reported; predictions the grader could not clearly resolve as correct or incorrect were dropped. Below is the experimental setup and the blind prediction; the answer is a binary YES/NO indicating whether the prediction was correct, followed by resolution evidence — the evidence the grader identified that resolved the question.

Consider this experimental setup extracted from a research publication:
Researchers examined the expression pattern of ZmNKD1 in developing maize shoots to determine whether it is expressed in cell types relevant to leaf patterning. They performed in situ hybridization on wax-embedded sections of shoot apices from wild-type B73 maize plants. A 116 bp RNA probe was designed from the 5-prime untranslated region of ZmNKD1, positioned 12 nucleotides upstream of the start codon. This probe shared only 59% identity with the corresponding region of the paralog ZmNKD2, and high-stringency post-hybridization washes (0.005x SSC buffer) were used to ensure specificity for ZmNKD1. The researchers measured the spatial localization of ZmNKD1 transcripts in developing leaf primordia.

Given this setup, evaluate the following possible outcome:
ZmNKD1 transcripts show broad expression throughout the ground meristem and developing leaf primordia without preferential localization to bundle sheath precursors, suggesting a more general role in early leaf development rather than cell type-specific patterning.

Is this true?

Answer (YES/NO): NO